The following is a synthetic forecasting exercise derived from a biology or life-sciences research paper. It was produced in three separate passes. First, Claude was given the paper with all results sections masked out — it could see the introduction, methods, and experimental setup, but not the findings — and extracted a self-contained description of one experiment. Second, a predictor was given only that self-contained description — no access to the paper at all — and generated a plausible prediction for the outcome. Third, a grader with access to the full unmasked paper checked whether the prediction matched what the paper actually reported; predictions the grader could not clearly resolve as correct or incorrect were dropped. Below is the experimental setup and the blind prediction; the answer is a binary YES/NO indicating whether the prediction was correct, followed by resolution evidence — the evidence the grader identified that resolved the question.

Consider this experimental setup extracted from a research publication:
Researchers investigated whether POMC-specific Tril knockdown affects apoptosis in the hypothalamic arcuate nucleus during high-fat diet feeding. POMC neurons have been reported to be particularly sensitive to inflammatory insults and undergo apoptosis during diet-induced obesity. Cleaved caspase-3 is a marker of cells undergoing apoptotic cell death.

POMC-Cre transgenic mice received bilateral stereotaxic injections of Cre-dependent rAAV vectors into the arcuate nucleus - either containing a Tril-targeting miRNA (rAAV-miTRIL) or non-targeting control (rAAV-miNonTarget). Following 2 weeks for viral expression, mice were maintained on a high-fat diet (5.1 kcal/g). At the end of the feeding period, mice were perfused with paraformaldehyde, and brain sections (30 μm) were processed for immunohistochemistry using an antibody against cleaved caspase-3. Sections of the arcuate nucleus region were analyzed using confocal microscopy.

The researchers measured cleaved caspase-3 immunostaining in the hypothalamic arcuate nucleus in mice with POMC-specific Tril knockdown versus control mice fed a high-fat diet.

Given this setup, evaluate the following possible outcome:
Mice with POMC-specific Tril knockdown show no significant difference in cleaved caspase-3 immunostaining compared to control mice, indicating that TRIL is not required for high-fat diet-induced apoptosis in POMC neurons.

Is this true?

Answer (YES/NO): YES